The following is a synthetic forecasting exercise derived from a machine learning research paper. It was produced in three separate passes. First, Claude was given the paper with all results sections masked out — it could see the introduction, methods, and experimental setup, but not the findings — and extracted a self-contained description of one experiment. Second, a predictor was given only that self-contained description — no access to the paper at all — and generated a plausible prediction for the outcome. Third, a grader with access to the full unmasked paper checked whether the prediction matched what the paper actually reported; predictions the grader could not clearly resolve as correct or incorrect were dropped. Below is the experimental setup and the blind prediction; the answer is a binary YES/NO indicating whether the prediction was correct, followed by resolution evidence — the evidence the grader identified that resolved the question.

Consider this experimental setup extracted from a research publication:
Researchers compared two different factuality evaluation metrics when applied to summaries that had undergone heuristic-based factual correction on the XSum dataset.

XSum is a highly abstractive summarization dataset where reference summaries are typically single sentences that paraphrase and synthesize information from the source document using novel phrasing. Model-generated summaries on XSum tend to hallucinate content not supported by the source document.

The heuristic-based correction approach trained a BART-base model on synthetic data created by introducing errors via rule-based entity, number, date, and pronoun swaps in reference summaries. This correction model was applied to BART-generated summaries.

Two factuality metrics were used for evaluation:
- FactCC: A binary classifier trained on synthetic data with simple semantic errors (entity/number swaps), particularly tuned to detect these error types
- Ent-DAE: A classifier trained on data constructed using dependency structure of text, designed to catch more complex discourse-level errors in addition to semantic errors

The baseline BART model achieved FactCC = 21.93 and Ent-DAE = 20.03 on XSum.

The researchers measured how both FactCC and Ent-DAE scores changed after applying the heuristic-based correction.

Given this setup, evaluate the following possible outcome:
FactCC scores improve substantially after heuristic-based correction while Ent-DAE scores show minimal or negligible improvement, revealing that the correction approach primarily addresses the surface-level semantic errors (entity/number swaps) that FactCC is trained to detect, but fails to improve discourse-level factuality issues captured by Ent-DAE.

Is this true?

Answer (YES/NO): NO